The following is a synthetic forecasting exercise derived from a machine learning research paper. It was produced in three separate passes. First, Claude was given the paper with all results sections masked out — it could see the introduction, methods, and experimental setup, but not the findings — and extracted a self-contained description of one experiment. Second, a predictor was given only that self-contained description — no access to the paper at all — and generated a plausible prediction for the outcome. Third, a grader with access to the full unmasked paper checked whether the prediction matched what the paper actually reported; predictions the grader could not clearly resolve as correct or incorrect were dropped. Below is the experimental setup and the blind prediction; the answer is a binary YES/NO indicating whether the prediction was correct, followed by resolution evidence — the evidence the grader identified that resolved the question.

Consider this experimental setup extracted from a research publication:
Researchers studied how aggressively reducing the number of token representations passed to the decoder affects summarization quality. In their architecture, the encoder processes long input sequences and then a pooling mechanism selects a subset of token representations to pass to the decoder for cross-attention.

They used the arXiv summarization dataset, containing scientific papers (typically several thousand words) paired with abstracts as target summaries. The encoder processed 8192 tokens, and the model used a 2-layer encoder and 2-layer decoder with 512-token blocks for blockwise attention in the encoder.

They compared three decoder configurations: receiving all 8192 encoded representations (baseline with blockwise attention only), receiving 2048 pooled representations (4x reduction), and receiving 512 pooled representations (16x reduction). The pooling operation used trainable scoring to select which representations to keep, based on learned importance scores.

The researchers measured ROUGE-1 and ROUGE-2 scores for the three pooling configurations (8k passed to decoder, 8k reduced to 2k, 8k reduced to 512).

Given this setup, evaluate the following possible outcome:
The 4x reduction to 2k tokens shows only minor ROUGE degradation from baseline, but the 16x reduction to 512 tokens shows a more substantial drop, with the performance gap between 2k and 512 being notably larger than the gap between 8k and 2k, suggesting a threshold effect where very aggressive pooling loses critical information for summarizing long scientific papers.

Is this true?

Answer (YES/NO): NO